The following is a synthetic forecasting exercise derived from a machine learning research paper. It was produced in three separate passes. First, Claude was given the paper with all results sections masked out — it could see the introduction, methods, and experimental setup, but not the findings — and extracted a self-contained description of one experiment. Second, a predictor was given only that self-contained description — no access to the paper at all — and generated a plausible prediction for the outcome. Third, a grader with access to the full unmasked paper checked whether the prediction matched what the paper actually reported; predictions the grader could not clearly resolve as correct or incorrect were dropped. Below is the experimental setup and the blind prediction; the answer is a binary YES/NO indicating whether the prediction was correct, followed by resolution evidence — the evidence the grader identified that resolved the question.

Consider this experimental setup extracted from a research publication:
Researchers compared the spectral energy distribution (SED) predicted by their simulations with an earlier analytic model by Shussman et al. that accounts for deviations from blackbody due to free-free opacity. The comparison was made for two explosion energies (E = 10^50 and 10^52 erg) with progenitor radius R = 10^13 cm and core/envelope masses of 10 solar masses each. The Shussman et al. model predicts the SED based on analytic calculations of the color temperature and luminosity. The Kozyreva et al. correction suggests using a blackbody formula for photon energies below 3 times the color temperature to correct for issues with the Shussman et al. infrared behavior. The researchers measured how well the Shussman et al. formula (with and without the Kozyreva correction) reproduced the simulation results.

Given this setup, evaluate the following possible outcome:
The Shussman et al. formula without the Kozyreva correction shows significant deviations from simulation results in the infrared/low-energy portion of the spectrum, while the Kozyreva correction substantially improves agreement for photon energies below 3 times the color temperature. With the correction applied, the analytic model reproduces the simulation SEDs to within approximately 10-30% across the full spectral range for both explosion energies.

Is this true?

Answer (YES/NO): NO